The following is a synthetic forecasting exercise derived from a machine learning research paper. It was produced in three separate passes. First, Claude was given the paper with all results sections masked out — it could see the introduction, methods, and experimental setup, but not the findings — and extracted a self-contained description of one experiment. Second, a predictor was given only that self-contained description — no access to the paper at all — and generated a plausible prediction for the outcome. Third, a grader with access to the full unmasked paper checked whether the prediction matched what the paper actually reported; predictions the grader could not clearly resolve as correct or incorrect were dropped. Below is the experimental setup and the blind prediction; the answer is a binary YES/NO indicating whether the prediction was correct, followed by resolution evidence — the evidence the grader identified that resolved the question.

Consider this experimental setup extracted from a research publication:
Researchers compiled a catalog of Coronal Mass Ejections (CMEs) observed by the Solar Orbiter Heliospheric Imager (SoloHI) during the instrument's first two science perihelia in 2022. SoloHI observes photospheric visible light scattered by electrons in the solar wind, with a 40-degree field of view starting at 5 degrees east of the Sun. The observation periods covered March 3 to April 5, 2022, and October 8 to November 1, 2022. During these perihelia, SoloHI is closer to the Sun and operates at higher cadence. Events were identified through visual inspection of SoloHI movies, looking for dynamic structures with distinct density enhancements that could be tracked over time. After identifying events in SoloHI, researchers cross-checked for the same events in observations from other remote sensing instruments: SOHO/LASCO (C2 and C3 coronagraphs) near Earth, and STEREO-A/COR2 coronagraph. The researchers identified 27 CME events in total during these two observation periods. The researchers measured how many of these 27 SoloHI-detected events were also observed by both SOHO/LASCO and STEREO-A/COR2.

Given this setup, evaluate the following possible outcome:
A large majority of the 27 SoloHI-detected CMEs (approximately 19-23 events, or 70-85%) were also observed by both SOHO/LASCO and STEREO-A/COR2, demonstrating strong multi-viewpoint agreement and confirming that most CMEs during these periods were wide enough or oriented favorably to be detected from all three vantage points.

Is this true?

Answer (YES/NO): NO